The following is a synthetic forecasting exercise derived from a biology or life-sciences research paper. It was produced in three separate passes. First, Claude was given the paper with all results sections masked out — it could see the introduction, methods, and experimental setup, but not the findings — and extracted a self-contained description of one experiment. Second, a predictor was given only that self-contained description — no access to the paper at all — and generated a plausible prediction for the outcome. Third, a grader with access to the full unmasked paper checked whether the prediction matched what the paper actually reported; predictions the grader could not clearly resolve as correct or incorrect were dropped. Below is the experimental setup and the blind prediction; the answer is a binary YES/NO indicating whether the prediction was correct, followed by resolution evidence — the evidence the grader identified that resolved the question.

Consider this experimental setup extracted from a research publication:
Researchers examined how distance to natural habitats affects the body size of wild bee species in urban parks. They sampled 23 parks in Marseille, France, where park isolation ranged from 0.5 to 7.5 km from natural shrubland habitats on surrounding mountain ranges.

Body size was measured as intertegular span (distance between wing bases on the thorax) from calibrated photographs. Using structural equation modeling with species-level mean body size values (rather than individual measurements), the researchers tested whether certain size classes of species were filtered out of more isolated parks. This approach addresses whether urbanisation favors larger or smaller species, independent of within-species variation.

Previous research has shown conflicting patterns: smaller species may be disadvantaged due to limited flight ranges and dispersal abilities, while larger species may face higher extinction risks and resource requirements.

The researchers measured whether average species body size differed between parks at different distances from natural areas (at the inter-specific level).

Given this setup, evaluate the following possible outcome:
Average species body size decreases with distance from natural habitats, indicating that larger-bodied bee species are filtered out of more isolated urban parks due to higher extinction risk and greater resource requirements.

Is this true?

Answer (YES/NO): NO